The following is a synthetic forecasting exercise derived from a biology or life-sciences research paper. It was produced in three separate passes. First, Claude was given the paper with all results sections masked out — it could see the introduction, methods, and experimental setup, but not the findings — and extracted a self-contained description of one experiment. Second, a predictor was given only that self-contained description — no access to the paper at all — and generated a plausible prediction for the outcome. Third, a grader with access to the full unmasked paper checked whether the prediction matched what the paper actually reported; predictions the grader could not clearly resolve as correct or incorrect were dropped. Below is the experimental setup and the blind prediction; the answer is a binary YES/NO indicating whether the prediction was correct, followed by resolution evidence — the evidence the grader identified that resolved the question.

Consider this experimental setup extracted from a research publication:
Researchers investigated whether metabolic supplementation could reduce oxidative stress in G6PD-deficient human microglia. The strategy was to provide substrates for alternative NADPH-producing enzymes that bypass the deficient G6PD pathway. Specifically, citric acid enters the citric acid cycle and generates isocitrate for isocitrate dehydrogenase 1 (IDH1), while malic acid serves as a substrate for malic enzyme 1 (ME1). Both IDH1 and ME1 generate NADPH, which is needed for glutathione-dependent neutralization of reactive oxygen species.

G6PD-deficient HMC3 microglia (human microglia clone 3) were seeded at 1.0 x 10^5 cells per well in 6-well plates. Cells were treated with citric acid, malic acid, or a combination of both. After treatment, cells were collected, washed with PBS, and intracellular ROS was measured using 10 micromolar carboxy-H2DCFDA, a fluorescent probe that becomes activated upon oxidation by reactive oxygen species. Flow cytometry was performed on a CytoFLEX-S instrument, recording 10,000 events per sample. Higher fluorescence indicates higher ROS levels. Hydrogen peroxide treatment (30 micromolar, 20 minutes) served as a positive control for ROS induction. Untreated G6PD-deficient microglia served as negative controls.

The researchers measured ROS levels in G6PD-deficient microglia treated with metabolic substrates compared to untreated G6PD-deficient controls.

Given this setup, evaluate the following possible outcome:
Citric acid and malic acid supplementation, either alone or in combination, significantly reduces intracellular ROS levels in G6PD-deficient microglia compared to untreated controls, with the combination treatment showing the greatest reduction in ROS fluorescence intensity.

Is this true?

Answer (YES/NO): NO